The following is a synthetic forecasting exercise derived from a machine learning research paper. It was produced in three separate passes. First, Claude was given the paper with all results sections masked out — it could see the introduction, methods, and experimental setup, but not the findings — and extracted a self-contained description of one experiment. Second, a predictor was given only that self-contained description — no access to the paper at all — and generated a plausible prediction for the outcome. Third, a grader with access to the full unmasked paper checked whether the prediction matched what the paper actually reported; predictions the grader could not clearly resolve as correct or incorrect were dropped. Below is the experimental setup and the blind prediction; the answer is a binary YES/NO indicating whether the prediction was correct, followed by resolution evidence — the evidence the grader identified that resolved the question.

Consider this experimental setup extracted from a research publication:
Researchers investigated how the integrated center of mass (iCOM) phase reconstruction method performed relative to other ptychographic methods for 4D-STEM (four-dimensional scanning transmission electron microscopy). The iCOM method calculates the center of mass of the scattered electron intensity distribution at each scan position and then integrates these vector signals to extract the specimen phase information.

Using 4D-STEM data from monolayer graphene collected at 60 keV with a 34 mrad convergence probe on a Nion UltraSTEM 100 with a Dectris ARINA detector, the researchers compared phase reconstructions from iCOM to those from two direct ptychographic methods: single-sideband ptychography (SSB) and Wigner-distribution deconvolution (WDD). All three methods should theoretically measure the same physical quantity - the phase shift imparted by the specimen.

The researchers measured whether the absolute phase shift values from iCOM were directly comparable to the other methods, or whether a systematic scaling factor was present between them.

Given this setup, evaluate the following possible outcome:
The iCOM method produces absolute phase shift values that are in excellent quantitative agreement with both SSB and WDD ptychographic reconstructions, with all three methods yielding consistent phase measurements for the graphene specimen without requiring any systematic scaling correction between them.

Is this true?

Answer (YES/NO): NO